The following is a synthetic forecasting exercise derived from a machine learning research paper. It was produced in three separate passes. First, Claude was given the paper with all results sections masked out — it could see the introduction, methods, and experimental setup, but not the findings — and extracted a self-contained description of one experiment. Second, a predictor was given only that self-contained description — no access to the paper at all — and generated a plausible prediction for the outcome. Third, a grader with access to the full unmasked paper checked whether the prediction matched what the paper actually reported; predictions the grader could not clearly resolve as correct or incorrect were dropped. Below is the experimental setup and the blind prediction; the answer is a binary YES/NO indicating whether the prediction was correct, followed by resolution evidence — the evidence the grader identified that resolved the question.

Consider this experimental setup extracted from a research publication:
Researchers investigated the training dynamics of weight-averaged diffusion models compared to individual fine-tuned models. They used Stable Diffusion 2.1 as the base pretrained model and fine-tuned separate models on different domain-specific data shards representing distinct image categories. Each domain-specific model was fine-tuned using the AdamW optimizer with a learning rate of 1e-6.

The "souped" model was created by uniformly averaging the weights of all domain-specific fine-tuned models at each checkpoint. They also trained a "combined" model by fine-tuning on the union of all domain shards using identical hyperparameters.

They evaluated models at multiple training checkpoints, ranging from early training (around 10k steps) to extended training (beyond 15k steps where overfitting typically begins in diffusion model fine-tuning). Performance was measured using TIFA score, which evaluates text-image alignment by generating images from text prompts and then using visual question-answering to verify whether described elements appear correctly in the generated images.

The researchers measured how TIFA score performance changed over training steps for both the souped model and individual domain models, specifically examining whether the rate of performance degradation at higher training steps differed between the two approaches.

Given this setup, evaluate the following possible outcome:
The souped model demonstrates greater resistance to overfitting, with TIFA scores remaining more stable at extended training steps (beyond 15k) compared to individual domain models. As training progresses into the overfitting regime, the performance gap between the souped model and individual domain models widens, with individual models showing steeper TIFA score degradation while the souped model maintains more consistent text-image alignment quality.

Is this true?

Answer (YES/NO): YES